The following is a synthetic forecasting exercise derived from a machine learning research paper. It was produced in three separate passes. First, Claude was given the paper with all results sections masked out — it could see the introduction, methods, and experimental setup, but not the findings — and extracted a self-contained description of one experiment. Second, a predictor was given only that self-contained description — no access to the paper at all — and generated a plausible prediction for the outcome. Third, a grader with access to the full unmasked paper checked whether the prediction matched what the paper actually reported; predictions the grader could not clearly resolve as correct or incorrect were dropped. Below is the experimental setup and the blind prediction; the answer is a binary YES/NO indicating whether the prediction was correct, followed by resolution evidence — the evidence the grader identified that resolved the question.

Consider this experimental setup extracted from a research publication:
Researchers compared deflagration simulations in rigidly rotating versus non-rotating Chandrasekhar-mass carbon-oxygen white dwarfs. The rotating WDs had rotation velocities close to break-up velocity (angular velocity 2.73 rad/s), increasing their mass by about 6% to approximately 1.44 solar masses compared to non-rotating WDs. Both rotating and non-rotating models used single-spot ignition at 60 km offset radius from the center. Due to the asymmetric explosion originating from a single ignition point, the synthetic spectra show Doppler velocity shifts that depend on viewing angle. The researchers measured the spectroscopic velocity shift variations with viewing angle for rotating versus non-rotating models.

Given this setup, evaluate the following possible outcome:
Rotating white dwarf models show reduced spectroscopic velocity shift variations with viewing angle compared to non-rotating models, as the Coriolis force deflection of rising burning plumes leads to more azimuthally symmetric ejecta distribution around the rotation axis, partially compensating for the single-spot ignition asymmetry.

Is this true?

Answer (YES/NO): NO